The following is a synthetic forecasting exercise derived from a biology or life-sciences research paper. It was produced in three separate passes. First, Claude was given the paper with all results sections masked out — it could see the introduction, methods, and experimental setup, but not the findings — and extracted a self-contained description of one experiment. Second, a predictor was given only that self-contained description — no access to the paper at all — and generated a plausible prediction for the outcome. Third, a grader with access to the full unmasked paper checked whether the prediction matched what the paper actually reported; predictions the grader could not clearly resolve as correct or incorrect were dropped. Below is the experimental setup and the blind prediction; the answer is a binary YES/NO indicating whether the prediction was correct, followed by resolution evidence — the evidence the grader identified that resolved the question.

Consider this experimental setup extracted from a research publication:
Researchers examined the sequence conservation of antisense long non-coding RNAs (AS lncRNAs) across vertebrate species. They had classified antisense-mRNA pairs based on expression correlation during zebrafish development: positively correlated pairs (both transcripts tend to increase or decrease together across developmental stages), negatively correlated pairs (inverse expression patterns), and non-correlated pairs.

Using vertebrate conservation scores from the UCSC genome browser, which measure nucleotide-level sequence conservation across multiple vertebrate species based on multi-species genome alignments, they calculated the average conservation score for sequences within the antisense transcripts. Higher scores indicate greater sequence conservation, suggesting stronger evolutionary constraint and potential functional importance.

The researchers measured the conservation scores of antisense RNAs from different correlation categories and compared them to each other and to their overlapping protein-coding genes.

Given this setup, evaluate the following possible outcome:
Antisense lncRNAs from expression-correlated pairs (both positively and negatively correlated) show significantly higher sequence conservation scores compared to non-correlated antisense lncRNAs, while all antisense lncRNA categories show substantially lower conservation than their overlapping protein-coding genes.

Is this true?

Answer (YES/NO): NO